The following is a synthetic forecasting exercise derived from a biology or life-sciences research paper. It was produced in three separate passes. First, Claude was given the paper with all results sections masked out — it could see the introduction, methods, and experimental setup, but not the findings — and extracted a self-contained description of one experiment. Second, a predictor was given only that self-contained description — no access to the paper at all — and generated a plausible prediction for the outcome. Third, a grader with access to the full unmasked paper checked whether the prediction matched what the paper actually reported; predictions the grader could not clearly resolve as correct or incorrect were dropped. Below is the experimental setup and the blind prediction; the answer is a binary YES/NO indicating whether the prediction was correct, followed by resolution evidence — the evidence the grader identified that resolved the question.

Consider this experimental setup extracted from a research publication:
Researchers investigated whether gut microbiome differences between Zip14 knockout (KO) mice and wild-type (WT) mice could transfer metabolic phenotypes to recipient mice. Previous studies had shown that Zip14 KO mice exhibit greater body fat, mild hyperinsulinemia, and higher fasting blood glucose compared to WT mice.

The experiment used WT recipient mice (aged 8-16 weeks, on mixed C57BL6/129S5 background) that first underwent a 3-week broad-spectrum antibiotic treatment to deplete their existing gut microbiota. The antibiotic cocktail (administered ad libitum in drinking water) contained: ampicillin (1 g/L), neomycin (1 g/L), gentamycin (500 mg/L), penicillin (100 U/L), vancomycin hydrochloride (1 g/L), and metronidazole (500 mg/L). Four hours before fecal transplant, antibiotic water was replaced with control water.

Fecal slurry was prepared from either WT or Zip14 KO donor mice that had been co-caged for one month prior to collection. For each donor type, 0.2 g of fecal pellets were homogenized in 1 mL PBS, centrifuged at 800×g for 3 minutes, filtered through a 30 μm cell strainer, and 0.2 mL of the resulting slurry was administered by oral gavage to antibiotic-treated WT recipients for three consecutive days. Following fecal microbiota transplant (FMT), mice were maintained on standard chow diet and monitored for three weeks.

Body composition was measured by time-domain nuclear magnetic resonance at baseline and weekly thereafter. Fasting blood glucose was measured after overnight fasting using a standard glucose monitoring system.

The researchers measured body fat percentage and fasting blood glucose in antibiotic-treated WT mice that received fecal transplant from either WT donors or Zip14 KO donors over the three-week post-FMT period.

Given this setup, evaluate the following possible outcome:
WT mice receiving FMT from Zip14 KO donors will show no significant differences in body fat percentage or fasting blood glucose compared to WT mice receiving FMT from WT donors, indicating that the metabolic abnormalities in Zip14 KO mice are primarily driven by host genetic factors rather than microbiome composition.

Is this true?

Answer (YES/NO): NO